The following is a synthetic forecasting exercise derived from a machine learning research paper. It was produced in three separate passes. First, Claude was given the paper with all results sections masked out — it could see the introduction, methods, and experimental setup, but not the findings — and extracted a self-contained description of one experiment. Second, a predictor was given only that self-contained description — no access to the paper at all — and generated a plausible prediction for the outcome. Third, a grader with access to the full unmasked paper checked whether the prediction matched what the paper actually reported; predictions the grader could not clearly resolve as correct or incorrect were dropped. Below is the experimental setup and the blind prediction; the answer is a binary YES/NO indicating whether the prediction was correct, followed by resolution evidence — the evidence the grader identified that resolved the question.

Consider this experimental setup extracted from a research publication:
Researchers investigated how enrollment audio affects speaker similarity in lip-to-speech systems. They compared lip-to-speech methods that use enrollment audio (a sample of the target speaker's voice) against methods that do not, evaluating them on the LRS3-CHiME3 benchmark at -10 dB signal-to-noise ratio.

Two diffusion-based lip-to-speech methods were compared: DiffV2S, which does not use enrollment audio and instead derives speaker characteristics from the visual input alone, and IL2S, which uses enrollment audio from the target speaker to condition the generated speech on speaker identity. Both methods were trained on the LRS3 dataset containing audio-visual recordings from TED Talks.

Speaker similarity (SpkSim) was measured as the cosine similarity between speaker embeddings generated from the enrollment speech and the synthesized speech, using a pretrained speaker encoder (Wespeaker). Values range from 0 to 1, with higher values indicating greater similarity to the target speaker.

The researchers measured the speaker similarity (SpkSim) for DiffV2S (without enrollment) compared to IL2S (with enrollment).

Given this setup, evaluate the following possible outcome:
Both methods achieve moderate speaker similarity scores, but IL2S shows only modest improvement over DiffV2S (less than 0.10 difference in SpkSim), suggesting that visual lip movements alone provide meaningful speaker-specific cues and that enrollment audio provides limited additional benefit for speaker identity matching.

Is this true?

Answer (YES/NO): NO